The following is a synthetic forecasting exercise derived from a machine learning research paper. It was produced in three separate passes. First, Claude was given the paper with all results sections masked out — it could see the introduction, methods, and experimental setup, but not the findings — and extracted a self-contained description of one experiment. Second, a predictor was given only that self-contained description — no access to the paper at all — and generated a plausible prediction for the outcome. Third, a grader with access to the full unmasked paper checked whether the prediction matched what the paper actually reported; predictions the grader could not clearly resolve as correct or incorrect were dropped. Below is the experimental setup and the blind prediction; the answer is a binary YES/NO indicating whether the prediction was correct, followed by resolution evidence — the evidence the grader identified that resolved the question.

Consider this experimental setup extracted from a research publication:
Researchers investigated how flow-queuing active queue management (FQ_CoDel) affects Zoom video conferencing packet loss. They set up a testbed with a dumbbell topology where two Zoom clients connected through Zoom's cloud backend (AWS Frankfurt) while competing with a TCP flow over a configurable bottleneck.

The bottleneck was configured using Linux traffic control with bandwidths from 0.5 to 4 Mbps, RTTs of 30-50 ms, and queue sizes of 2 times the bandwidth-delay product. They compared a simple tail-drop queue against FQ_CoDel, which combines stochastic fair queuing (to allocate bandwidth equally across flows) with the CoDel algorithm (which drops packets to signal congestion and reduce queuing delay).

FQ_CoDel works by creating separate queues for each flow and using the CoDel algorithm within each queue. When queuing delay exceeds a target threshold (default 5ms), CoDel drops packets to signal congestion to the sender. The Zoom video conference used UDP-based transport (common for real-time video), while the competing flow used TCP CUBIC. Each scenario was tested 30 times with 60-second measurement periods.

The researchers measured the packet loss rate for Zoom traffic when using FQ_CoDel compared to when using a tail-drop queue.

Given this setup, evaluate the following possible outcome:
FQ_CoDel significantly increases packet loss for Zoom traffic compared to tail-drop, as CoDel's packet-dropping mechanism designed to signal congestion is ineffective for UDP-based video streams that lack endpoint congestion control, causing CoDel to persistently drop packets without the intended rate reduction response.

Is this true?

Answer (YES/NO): YES